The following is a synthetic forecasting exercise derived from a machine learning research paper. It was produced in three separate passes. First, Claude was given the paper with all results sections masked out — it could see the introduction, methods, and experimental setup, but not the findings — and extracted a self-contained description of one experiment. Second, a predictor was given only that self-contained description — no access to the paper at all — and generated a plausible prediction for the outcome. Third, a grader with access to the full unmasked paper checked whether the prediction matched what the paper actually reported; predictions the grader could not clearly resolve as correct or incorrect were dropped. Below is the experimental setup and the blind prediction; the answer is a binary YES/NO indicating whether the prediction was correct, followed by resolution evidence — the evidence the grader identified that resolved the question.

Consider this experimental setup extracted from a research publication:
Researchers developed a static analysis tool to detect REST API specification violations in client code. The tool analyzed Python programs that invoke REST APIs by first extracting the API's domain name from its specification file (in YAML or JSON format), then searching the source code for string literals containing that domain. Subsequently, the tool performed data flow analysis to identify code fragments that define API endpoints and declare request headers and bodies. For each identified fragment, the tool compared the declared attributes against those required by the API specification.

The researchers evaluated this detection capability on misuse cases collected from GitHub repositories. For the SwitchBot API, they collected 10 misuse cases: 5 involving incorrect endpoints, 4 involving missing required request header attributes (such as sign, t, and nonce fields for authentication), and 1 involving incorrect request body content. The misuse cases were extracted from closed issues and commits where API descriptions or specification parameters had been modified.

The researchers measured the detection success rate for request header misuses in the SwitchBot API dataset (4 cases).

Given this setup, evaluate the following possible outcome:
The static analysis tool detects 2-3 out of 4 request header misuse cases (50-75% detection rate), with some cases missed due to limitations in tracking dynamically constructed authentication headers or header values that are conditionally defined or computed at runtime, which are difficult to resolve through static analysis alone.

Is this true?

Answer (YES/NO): YES